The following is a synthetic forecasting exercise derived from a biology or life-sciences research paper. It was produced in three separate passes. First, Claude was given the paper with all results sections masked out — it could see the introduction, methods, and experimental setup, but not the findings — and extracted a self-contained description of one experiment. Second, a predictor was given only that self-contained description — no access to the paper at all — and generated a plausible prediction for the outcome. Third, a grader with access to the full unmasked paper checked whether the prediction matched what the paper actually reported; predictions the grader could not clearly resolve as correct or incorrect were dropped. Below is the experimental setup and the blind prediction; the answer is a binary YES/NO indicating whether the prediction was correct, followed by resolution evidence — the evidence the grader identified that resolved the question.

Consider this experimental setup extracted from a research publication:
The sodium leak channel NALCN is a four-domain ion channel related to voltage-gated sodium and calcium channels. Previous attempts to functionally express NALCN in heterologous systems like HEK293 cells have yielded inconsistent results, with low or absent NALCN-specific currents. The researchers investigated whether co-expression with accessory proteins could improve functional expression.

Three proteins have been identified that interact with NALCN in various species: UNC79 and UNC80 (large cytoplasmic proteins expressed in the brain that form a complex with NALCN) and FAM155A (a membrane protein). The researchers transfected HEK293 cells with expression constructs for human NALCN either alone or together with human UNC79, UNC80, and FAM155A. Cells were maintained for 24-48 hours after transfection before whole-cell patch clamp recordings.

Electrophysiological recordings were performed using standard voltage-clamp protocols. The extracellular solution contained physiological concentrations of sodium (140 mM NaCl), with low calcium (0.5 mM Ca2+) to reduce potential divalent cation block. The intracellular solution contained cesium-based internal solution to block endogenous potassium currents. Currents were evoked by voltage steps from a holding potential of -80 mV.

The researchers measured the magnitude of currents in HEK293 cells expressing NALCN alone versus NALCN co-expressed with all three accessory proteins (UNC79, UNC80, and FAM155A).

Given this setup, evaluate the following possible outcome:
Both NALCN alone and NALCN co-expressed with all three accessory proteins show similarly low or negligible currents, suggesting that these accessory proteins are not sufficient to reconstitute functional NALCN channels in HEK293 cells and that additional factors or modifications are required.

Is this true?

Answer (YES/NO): NO